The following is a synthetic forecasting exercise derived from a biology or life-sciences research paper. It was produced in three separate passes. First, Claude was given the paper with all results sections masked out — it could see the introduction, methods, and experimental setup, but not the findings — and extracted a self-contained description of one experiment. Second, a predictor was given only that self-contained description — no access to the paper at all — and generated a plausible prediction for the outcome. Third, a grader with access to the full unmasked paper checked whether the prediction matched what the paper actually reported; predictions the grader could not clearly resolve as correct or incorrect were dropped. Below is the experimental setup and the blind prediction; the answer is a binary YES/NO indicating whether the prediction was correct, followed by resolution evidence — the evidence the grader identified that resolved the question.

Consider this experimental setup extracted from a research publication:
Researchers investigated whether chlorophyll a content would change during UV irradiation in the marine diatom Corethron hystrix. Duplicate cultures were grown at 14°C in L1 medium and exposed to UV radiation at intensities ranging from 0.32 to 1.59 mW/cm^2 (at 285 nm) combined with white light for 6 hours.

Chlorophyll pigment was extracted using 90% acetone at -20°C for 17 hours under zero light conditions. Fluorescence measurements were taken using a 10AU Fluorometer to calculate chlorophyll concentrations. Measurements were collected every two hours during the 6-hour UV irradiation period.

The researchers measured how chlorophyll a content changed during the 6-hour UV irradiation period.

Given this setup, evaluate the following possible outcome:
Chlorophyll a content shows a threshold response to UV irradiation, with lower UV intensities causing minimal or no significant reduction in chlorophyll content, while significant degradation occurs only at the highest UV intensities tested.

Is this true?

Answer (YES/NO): NO